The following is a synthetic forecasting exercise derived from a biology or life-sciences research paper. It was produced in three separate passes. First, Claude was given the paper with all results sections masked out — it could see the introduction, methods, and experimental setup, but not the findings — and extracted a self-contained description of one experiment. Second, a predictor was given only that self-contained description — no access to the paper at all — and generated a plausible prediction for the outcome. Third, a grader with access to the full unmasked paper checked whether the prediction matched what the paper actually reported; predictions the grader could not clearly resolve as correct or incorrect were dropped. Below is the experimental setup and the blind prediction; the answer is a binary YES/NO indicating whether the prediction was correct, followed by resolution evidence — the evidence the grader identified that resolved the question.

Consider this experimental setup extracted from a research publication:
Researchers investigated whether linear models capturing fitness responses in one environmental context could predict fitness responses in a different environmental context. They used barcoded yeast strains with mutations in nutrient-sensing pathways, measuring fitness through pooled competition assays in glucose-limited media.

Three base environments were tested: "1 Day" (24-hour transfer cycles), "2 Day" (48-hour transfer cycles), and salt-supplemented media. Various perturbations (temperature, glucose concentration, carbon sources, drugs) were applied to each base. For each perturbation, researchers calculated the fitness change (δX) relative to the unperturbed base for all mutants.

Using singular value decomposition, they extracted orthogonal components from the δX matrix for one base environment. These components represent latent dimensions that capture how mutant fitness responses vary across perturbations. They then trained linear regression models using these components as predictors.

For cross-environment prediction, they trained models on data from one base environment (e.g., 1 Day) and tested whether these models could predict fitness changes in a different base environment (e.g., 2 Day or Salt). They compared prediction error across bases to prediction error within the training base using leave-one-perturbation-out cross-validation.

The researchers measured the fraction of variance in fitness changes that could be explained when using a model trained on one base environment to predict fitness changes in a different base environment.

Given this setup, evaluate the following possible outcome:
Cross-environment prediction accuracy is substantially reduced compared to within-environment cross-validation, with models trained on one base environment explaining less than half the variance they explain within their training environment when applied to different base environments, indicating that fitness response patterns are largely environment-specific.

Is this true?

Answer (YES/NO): NO